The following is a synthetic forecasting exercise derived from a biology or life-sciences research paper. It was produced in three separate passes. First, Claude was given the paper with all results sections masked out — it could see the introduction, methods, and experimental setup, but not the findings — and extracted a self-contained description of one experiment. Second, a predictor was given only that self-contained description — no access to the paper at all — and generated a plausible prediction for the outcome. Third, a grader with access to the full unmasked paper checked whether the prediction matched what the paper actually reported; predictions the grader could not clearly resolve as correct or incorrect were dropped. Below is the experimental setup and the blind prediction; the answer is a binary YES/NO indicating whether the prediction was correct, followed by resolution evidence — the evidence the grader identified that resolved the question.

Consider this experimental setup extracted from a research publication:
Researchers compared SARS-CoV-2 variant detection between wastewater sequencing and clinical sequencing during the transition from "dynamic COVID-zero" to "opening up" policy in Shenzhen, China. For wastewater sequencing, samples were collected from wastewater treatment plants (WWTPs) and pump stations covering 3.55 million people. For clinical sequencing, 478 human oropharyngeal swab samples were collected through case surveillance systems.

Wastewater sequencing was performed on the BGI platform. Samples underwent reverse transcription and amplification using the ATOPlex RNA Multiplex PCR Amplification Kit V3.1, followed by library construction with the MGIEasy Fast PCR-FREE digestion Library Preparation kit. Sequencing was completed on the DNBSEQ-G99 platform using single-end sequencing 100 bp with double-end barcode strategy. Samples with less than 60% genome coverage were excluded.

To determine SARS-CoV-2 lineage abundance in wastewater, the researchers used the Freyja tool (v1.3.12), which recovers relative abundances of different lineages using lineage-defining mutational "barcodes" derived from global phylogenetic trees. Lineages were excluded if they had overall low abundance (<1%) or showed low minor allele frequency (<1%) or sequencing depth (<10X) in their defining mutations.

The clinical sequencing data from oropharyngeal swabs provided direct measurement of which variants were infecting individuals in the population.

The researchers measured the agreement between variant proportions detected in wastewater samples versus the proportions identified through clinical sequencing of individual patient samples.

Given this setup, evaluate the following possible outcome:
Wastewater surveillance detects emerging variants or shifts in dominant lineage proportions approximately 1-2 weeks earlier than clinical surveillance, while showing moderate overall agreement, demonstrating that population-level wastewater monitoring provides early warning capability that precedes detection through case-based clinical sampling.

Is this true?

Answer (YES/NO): NO